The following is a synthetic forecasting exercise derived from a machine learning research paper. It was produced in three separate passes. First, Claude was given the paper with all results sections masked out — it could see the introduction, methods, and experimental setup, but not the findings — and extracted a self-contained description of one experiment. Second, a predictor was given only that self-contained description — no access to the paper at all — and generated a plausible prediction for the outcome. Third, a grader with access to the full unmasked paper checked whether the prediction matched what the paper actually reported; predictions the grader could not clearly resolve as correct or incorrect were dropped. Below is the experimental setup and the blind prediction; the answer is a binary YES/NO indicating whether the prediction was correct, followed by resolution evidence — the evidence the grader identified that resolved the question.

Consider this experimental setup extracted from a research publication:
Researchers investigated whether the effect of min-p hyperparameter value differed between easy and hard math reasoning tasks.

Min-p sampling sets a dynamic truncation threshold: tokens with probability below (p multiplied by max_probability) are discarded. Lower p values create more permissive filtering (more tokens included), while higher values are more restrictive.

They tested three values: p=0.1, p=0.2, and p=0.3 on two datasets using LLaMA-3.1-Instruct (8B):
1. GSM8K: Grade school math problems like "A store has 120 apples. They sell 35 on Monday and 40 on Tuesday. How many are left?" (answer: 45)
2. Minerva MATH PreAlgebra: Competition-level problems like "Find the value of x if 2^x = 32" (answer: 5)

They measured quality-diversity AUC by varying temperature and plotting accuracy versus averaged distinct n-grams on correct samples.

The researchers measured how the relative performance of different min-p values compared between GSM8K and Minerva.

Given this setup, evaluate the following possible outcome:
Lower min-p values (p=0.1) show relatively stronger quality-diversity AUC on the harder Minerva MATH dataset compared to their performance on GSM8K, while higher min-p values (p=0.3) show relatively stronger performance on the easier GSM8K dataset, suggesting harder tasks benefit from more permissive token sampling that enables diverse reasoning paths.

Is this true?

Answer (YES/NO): NO